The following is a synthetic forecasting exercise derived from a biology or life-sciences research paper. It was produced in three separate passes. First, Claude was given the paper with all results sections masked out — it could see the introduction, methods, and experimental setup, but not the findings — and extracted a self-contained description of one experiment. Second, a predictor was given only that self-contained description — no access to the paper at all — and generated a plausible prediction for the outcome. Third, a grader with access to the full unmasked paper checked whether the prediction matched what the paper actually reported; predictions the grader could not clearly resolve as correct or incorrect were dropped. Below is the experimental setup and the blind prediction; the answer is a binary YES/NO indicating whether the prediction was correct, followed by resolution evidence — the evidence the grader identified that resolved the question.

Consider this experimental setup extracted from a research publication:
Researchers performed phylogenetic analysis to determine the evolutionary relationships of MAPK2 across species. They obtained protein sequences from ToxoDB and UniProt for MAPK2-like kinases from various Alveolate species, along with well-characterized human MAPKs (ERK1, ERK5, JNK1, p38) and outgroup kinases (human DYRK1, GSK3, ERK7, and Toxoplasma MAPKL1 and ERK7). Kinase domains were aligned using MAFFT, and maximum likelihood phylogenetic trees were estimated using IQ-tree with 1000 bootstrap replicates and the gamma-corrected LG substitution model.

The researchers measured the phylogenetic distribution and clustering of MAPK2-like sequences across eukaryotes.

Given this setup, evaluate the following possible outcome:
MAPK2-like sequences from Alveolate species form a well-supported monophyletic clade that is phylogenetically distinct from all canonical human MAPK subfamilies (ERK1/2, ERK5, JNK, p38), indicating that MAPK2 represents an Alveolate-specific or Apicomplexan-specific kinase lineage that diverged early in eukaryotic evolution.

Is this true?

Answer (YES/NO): YES